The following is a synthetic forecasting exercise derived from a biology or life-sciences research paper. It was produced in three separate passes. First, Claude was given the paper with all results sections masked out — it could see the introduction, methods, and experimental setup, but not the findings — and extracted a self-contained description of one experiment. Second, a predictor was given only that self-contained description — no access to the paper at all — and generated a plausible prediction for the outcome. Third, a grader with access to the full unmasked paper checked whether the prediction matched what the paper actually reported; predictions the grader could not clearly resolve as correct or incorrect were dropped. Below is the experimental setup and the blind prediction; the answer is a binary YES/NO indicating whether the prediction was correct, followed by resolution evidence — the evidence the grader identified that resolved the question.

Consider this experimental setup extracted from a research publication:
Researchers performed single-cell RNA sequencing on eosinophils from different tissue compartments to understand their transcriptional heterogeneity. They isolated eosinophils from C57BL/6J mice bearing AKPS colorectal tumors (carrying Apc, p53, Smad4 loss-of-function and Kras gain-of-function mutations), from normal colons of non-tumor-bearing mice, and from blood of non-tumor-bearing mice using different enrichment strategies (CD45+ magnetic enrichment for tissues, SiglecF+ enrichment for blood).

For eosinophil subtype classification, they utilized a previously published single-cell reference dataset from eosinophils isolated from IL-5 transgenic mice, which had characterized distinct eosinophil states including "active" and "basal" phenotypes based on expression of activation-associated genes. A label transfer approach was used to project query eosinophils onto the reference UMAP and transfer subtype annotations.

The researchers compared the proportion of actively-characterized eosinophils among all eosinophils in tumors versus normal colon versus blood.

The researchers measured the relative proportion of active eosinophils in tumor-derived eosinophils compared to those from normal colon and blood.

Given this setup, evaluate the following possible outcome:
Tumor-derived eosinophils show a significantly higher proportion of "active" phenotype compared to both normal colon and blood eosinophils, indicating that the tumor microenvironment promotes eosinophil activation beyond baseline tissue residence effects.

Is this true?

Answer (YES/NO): YES